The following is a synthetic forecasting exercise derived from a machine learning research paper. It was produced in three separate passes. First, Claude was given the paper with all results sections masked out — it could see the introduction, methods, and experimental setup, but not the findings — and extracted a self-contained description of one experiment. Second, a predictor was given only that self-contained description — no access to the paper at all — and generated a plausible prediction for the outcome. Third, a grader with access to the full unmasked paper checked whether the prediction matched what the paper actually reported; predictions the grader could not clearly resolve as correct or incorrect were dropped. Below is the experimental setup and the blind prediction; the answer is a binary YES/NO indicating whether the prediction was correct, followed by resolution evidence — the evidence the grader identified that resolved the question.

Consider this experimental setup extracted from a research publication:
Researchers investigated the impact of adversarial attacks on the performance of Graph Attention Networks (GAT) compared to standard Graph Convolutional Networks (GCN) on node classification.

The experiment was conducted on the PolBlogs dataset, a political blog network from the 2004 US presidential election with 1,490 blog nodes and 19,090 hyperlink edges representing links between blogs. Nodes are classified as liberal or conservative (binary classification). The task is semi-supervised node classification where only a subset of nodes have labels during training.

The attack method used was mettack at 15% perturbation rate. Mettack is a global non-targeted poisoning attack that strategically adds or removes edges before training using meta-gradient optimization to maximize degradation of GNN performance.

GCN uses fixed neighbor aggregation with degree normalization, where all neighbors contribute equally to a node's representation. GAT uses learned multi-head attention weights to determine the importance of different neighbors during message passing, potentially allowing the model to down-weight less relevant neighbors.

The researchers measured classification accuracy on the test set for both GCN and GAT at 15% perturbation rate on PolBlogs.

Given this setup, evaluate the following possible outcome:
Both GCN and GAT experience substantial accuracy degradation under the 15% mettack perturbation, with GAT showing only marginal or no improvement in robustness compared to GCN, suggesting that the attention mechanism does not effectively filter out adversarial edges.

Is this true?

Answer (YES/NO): YES